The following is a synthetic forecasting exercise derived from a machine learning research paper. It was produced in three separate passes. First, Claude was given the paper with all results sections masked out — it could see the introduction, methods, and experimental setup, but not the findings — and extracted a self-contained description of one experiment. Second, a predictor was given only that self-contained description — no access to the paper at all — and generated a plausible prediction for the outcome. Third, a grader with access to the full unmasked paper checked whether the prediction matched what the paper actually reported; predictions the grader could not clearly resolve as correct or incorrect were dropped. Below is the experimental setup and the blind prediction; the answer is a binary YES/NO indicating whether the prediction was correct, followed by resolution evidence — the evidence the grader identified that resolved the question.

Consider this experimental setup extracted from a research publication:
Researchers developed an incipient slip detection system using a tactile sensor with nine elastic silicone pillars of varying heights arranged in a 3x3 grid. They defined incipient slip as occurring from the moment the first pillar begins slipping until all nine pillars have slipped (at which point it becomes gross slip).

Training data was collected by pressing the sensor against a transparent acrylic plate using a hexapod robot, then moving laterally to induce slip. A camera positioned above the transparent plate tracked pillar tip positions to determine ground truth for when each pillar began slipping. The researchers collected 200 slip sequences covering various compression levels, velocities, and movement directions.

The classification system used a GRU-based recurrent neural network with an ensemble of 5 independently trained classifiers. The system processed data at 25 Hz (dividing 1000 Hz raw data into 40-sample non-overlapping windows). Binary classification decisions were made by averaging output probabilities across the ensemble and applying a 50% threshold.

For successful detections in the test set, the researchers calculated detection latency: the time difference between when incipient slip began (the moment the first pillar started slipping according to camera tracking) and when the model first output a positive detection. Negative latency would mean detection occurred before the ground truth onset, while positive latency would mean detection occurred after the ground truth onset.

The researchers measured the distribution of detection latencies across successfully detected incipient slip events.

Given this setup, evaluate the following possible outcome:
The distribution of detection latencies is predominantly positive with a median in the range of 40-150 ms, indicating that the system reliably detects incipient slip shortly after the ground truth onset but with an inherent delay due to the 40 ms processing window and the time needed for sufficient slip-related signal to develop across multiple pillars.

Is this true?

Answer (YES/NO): NO